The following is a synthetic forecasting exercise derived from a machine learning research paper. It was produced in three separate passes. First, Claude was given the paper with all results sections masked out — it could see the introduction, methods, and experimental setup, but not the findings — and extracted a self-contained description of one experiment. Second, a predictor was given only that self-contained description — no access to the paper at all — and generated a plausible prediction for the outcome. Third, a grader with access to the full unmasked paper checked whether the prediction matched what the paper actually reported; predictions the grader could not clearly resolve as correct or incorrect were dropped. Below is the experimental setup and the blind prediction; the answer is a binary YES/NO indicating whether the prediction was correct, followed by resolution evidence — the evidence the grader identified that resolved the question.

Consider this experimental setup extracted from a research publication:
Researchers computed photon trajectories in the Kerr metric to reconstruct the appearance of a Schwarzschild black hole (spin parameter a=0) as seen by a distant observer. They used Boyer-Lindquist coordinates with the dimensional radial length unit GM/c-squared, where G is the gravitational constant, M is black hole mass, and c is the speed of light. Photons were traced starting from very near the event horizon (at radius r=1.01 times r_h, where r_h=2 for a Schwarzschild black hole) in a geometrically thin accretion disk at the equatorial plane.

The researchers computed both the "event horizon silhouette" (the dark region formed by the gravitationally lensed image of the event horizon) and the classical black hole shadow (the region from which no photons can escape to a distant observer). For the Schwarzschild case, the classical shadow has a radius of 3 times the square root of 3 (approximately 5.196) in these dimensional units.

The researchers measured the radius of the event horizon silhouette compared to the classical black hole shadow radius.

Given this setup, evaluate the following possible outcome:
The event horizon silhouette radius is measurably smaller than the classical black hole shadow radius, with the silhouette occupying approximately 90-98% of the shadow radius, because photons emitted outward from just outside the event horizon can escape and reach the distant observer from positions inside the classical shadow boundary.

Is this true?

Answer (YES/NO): NO